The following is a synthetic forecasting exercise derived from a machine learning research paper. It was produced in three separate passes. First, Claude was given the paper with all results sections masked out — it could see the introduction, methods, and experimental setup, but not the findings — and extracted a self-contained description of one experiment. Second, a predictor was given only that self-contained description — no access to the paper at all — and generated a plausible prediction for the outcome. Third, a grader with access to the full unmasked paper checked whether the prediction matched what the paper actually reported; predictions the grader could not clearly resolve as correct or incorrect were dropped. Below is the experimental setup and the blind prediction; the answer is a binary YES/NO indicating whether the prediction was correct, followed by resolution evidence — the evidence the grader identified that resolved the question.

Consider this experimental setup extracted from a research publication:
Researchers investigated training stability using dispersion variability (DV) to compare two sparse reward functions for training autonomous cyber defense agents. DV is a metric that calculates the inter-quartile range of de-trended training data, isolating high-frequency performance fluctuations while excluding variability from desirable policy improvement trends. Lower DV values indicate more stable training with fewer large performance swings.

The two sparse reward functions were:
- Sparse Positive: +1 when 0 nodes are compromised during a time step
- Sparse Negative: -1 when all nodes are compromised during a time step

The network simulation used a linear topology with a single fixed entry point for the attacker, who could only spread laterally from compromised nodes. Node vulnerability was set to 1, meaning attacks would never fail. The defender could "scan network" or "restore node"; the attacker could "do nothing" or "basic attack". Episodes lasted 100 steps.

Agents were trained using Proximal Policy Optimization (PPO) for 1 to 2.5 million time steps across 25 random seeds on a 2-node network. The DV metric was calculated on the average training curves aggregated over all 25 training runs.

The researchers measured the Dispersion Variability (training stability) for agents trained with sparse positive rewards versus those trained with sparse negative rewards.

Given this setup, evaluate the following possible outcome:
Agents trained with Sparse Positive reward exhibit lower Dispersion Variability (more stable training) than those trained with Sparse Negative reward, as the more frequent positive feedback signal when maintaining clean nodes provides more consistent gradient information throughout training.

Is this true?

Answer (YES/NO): NO